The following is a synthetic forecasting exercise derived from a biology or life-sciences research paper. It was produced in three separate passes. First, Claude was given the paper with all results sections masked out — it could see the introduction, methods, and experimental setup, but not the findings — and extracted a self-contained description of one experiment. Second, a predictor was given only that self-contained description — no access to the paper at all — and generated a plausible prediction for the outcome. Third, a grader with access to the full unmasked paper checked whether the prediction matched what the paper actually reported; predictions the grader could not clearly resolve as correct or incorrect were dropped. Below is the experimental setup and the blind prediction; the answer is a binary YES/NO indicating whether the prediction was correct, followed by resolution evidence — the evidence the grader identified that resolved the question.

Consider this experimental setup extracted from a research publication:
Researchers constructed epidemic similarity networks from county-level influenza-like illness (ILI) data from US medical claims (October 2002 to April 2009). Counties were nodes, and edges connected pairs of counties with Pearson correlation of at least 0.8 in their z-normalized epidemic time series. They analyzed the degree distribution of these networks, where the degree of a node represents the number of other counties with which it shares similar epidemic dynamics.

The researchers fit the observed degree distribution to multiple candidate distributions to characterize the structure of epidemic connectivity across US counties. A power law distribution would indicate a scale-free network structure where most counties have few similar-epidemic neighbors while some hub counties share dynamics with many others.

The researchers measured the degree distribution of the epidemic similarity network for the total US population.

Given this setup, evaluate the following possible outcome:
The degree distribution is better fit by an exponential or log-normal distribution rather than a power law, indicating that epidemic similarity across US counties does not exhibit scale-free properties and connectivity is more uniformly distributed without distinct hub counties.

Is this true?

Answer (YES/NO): NO